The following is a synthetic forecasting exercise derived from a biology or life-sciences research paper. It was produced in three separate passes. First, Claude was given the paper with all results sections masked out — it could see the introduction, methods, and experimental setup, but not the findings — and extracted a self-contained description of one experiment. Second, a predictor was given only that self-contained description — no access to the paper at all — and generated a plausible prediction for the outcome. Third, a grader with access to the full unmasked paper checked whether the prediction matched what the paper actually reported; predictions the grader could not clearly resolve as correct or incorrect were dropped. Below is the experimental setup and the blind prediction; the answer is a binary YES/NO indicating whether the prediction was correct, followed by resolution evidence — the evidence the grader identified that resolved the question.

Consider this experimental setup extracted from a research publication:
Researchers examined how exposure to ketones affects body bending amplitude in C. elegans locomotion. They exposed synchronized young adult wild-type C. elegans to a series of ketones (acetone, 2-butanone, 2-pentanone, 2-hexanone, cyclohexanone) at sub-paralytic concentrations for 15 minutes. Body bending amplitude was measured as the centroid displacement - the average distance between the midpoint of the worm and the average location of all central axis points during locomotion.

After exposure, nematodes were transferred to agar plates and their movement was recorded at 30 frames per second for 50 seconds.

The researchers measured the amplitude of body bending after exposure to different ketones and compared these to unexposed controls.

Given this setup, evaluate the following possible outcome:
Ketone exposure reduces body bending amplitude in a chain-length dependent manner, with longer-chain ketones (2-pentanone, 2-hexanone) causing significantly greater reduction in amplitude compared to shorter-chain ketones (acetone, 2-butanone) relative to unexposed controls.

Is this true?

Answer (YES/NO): NO